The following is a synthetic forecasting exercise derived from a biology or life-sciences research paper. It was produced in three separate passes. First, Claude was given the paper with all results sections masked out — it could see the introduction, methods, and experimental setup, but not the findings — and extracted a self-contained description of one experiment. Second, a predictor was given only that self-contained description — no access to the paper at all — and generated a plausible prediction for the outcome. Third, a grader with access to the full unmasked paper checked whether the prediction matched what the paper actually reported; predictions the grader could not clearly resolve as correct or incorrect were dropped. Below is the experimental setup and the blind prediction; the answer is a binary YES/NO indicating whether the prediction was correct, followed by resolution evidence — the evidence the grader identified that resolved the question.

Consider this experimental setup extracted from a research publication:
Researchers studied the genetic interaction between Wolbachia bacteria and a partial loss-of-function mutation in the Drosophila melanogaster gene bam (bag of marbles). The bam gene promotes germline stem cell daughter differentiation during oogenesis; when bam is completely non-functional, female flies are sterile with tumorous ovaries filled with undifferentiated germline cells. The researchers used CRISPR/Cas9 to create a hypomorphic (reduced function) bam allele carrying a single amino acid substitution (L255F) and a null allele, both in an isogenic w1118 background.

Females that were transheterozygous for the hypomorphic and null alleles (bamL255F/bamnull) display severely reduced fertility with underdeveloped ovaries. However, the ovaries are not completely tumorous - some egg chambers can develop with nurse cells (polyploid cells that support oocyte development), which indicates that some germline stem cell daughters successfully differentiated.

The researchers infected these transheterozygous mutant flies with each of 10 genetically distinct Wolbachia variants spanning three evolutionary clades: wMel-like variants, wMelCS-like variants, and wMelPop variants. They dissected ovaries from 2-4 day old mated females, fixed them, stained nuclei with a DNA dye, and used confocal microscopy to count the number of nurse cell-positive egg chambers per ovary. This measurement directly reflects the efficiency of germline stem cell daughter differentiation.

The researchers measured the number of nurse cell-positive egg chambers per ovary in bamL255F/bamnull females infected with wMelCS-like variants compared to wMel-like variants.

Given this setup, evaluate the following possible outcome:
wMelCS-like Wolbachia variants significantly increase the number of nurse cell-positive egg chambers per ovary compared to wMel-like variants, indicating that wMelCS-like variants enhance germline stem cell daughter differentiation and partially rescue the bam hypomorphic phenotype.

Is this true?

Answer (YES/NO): YES